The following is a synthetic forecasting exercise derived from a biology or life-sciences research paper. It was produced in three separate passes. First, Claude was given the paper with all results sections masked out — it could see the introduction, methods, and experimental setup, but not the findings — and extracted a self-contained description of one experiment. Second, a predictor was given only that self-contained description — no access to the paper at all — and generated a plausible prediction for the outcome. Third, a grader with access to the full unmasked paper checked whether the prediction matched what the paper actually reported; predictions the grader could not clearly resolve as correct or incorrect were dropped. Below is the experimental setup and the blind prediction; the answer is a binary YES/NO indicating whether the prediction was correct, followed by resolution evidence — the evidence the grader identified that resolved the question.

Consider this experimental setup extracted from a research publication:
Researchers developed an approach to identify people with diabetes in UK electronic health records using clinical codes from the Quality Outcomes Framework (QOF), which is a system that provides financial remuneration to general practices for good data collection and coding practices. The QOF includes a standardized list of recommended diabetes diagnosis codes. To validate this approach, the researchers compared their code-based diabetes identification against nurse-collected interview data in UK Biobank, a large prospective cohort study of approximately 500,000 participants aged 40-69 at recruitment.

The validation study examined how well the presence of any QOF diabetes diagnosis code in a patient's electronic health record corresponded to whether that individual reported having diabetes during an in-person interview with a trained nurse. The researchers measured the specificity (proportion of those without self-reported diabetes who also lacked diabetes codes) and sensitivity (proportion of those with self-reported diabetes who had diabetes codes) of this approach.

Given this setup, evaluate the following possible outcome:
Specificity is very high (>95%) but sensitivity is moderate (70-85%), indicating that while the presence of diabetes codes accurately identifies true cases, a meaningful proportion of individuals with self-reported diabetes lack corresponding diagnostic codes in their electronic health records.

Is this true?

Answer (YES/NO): NO